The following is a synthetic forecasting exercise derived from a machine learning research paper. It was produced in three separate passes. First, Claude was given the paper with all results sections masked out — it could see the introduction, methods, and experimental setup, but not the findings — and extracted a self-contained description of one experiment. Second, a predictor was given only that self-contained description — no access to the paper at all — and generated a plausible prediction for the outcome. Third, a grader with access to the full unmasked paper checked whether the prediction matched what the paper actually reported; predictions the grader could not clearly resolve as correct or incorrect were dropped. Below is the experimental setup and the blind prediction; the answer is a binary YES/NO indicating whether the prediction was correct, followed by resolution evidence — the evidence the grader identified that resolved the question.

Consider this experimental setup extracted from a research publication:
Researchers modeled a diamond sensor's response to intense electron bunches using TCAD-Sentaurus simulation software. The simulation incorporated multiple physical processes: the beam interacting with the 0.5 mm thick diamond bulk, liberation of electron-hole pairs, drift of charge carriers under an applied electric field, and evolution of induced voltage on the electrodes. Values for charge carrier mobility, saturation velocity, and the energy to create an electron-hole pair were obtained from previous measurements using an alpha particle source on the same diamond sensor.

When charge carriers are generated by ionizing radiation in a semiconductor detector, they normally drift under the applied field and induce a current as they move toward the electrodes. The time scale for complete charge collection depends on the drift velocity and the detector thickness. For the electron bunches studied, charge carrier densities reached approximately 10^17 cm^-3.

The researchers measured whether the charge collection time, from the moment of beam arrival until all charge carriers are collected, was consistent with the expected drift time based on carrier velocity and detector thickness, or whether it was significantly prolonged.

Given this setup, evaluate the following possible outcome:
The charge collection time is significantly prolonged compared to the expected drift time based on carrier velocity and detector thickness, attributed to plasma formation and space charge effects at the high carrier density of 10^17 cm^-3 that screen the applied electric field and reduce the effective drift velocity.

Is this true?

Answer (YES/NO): YES